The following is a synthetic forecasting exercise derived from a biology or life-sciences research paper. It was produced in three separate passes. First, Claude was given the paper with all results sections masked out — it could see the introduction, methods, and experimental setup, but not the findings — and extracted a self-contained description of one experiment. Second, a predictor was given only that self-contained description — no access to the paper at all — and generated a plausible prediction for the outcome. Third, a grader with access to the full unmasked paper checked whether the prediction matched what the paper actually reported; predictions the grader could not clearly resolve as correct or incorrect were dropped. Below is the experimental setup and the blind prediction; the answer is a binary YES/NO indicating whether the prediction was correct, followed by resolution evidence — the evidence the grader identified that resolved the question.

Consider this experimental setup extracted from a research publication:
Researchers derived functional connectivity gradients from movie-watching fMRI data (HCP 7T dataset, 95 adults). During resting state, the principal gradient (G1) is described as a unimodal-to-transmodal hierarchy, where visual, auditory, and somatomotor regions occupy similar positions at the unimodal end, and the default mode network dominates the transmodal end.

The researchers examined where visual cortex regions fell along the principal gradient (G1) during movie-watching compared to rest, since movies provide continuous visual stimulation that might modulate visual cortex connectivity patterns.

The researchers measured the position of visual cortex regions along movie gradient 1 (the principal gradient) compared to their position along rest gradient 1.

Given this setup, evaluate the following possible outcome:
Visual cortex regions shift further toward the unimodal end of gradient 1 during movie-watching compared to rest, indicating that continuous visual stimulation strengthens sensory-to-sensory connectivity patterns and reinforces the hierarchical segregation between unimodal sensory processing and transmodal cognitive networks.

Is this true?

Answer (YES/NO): NO